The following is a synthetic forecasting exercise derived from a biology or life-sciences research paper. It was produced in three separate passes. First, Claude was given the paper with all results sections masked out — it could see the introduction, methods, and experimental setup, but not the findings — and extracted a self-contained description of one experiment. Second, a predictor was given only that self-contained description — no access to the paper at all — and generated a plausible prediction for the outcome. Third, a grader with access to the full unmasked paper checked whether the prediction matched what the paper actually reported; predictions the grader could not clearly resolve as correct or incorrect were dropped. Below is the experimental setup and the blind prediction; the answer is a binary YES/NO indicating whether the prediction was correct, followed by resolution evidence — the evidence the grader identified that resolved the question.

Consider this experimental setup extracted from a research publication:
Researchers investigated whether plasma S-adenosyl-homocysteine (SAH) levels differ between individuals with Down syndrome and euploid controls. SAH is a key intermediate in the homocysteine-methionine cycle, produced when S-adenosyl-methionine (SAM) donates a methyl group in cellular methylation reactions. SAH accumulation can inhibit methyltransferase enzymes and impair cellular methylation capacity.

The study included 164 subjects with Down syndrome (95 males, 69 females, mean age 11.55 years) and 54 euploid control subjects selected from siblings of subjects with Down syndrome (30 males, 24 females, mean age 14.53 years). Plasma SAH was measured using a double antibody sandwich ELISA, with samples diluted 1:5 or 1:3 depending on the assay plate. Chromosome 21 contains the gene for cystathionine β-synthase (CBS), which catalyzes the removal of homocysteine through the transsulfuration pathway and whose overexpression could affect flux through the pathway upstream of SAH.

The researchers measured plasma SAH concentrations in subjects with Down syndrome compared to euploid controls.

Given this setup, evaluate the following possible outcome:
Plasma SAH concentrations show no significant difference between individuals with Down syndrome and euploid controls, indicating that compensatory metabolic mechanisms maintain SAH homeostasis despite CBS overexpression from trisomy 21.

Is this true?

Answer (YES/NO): NO